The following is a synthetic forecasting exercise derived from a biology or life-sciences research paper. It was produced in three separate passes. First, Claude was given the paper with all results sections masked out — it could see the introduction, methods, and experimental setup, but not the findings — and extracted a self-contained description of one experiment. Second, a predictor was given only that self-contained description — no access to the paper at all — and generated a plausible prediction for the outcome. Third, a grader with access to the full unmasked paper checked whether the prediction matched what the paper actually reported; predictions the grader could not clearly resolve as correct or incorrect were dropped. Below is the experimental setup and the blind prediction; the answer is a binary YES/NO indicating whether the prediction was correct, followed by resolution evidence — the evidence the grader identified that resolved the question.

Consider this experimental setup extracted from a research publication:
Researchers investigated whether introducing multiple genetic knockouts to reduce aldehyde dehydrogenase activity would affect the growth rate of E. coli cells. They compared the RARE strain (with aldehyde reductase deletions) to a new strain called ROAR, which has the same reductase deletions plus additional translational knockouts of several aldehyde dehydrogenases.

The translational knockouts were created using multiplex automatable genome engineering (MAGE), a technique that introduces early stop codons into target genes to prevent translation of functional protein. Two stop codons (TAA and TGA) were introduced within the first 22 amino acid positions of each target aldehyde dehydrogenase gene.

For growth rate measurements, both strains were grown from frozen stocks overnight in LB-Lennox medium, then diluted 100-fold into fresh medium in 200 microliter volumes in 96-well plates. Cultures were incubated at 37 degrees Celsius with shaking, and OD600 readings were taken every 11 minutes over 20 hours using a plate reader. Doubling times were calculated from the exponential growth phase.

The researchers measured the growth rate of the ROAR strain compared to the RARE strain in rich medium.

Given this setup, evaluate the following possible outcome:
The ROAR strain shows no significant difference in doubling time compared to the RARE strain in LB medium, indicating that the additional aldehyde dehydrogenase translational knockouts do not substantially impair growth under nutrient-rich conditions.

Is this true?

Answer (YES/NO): YES